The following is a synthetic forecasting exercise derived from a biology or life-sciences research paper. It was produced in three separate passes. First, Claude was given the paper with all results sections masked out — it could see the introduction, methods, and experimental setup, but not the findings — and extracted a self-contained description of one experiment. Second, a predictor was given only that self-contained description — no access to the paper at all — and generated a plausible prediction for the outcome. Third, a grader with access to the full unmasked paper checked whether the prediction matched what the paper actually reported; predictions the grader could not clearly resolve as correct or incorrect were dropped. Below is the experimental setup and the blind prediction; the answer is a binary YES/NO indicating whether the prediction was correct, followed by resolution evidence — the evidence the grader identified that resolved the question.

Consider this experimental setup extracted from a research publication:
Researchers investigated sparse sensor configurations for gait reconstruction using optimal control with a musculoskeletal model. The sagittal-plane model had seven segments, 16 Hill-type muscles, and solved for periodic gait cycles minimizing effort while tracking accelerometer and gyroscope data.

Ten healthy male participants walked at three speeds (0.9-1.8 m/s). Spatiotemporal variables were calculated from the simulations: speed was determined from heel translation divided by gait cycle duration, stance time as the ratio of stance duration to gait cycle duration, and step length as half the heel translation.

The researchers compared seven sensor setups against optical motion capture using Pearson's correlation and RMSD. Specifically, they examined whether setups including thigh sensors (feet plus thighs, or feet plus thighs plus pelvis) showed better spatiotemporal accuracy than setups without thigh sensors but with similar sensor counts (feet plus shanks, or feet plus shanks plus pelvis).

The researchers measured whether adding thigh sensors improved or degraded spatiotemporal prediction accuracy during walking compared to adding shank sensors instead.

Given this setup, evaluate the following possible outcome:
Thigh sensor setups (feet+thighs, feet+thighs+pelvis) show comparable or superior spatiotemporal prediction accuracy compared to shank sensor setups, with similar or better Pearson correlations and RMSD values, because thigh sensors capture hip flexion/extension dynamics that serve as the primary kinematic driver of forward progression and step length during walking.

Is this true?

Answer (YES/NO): NO